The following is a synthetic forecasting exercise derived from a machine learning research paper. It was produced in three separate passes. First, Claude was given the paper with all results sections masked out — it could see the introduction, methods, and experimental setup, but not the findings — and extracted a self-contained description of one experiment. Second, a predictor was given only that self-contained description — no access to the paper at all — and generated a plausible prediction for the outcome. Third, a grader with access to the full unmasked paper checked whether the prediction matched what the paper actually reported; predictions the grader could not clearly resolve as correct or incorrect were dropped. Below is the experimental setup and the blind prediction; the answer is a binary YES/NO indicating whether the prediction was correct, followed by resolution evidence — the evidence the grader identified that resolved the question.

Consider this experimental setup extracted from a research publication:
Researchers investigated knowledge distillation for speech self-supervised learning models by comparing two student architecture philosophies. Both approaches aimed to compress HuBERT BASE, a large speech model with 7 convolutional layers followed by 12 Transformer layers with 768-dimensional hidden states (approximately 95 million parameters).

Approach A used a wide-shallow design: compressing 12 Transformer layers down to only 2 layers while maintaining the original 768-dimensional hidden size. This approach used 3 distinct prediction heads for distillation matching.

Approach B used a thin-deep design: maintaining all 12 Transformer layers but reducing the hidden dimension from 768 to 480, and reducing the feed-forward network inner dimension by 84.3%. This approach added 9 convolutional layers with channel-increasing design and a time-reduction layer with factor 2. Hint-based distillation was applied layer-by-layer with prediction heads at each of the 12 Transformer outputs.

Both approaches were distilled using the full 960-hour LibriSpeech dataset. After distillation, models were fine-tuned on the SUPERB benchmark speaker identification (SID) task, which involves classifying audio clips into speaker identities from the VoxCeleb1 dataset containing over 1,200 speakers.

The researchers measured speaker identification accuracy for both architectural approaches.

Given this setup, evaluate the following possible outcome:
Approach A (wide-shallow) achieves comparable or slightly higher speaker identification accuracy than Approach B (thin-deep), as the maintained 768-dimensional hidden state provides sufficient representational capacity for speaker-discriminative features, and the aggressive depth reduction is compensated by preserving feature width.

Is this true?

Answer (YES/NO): NO